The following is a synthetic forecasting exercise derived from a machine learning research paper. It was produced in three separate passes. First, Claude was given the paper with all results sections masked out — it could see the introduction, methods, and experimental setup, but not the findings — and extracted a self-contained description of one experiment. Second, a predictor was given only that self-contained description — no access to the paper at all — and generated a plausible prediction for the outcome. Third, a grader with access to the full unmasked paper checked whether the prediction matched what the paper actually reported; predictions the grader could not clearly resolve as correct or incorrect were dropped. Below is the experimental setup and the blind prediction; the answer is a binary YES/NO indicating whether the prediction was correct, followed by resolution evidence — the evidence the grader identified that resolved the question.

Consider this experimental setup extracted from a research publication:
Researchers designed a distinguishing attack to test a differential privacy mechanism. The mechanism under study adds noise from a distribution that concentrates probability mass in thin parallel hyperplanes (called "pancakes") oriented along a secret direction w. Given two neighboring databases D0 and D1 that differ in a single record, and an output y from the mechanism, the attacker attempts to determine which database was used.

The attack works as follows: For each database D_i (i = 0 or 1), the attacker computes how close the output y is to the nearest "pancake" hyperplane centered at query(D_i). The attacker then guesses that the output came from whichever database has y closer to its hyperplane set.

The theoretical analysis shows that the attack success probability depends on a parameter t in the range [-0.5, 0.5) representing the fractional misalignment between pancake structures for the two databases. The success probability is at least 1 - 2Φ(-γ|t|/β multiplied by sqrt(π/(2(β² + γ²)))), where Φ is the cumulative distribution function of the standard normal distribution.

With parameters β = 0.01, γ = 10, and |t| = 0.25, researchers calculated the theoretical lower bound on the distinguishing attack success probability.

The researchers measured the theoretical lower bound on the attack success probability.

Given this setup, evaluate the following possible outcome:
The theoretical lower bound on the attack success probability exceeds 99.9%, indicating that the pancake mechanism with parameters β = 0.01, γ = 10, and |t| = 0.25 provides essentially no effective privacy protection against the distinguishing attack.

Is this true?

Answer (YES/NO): YES